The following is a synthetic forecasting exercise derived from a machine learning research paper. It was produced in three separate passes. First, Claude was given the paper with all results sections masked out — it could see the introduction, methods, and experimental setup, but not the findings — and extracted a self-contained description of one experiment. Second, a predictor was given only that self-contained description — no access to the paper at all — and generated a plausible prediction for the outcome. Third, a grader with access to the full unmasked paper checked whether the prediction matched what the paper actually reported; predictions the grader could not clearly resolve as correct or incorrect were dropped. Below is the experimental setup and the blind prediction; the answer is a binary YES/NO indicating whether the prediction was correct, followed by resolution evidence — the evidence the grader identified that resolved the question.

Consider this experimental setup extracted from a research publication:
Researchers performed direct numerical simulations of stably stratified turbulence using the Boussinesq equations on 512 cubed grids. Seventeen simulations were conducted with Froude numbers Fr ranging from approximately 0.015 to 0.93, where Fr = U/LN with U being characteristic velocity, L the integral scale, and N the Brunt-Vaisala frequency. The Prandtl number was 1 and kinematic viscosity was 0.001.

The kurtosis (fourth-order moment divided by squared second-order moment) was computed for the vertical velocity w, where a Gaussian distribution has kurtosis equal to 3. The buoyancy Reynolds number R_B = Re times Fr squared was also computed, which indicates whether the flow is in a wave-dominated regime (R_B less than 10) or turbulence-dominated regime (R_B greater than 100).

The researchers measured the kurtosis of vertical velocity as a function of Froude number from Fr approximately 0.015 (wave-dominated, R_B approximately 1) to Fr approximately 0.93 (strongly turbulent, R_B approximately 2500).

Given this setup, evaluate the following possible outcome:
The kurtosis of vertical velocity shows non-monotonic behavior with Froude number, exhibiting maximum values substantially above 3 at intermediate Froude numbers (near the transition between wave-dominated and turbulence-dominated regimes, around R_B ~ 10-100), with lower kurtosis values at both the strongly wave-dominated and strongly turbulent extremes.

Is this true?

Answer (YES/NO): YES